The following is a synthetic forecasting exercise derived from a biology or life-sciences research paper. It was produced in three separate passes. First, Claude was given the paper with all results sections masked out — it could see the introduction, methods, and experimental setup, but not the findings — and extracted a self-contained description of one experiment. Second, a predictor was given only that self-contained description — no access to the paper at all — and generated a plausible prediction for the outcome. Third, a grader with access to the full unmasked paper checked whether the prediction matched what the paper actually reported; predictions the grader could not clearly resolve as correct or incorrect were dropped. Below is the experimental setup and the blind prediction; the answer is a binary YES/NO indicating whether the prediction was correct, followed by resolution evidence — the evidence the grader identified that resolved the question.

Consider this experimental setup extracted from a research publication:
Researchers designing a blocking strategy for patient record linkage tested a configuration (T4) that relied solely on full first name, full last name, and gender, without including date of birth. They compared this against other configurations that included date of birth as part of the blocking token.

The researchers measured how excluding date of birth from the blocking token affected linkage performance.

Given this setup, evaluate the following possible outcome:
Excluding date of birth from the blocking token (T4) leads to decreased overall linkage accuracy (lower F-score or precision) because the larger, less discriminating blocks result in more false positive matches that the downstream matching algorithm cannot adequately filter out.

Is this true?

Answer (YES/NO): YES